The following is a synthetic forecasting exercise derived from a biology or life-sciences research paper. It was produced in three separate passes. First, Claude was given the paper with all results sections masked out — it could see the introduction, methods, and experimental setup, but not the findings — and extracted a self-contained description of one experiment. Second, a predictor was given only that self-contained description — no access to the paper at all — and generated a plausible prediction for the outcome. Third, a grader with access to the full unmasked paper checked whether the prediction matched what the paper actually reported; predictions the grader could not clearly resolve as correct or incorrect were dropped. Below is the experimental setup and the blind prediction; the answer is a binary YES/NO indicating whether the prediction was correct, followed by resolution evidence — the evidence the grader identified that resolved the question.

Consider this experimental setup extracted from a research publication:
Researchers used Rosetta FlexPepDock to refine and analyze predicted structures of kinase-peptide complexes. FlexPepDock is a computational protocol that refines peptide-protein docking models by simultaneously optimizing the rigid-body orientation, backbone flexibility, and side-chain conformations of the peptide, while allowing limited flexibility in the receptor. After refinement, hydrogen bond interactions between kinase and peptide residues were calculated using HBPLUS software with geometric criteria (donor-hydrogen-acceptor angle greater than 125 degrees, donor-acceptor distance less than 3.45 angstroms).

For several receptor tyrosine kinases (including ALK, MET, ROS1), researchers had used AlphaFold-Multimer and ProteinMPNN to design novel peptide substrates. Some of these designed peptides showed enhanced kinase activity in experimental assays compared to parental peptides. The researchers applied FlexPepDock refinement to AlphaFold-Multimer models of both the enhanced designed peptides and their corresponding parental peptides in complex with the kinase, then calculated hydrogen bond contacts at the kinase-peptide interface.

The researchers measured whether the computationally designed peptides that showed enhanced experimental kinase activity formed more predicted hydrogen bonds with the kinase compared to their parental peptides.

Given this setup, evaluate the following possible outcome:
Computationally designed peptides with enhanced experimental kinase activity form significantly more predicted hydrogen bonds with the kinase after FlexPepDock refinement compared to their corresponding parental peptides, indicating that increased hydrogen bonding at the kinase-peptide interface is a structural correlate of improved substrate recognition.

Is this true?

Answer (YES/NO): NO